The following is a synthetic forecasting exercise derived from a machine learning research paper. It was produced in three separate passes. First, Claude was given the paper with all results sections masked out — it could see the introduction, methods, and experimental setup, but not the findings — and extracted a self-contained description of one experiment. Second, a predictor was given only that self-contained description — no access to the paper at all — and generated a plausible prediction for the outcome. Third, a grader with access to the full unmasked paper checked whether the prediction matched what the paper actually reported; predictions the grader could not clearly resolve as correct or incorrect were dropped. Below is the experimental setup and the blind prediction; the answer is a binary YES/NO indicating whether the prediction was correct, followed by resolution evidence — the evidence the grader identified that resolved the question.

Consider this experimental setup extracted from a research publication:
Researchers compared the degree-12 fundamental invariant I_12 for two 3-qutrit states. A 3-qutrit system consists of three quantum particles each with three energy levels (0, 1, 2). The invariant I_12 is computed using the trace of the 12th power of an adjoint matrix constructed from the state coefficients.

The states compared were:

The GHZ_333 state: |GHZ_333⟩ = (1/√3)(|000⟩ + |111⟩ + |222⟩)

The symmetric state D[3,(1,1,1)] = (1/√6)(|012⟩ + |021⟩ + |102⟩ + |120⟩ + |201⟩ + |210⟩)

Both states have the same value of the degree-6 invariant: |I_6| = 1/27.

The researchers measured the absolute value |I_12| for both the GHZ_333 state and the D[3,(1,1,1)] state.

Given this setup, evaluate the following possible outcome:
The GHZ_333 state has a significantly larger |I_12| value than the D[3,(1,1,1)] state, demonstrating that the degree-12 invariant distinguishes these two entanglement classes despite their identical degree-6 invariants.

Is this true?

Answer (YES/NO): NO